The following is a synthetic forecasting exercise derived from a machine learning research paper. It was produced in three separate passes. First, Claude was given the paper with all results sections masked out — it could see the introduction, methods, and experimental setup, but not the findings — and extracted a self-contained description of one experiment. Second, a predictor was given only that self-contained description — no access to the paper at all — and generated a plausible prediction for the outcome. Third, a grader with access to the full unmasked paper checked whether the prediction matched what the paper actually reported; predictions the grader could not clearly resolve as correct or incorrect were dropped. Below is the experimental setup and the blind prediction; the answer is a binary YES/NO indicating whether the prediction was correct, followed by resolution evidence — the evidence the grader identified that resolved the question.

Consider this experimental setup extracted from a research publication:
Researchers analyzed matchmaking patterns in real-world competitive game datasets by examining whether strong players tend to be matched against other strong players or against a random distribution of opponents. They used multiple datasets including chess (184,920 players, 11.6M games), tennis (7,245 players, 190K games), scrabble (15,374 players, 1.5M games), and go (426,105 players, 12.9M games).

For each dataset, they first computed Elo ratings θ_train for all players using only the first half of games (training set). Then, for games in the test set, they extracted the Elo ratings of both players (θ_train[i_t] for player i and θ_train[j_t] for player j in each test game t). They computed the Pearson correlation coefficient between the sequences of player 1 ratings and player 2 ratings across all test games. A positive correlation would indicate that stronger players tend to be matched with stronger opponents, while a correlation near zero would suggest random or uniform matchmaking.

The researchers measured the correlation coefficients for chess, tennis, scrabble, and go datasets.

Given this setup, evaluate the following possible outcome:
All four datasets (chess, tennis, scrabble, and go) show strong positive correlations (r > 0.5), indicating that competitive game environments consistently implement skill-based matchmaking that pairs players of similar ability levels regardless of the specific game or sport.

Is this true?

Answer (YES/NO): NO